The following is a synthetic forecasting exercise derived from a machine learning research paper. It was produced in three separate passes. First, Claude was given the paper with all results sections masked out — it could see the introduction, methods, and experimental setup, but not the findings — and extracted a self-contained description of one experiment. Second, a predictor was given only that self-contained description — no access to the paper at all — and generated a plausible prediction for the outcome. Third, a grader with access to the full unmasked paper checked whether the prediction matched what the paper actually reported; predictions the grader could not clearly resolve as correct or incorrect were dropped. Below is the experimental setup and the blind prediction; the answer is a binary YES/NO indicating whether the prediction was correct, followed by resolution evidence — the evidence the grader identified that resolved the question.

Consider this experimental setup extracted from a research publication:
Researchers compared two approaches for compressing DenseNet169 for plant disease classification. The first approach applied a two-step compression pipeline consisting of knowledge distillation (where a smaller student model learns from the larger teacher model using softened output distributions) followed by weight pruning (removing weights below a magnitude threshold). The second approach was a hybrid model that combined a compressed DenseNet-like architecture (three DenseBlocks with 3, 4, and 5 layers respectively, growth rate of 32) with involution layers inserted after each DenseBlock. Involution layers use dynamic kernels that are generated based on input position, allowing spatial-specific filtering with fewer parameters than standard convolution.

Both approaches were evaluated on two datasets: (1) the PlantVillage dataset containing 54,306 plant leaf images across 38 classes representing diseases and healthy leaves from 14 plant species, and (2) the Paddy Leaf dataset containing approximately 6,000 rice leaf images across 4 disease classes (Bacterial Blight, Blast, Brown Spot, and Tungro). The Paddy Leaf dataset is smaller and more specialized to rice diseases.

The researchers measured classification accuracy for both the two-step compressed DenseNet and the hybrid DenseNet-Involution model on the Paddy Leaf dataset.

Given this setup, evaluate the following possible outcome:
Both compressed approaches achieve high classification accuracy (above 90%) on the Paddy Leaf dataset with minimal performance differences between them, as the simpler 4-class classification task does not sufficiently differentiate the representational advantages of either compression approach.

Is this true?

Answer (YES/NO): YES